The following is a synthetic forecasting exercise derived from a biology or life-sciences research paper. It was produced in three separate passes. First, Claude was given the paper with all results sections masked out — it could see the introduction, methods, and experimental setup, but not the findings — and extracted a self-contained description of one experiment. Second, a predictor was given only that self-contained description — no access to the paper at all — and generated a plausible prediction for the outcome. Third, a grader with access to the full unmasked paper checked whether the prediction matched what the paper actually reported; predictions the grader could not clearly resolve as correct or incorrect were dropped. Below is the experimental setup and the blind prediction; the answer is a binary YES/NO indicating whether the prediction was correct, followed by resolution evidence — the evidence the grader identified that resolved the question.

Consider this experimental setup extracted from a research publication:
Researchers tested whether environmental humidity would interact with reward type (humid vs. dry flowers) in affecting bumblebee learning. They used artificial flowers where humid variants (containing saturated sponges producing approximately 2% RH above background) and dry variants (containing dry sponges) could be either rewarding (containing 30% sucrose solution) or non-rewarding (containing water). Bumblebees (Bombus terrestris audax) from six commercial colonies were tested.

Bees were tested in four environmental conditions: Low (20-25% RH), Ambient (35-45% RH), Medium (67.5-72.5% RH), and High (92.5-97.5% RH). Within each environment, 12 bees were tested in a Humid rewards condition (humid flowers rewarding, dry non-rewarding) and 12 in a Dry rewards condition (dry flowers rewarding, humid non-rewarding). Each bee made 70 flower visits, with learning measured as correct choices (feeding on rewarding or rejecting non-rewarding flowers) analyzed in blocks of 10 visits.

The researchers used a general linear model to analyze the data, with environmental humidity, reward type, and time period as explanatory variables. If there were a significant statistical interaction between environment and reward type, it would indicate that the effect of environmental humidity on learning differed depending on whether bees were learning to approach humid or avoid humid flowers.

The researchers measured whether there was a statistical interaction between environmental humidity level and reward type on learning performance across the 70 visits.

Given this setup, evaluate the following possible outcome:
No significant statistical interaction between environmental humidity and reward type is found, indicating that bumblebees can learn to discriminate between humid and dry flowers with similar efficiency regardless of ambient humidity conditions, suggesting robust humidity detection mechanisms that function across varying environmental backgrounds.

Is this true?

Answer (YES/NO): NO